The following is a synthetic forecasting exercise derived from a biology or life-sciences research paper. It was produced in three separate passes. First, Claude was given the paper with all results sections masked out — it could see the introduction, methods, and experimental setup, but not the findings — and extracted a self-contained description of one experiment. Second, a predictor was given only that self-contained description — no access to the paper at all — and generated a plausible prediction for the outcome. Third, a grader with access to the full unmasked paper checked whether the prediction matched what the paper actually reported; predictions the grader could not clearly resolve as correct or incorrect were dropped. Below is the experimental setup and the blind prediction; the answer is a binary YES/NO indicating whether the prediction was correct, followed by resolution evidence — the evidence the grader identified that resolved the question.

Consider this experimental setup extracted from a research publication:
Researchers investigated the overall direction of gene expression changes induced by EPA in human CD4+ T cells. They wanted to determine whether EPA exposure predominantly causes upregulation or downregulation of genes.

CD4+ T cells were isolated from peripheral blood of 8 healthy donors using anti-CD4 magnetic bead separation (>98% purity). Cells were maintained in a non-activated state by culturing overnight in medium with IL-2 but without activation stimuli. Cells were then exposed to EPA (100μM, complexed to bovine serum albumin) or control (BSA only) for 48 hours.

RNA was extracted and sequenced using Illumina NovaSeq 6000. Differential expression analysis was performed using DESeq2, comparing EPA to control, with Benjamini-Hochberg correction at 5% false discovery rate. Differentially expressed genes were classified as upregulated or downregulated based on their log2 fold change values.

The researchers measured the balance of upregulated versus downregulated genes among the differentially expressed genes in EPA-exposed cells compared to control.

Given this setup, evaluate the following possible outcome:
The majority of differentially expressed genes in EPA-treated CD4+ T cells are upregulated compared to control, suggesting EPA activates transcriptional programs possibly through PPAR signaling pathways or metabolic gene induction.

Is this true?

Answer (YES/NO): NO